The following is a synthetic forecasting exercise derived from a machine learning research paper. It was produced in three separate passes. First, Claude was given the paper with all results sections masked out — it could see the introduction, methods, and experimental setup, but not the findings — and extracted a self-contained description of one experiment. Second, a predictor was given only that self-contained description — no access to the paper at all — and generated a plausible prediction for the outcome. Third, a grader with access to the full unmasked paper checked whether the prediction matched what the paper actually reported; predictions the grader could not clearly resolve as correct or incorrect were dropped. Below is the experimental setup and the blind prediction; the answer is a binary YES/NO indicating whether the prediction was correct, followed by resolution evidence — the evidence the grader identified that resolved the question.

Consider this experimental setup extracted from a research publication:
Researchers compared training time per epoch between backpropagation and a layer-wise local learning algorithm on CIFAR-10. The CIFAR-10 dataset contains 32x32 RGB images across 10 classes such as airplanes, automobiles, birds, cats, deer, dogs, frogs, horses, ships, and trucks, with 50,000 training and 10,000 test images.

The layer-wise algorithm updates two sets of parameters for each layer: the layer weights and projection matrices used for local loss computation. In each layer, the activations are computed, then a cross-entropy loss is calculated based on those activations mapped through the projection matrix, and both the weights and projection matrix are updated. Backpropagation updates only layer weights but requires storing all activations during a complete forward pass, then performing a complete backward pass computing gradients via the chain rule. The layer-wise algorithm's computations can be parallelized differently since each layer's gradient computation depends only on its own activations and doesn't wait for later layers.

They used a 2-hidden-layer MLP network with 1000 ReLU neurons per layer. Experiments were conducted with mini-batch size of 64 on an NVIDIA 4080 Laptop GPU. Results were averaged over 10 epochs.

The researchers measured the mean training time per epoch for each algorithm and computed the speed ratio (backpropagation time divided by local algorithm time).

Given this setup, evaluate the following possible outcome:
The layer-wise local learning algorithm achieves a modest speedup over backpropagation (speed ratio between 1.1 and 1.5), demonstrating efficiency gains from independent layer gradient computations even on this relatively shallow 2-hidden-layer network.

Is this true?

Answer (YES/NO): NO